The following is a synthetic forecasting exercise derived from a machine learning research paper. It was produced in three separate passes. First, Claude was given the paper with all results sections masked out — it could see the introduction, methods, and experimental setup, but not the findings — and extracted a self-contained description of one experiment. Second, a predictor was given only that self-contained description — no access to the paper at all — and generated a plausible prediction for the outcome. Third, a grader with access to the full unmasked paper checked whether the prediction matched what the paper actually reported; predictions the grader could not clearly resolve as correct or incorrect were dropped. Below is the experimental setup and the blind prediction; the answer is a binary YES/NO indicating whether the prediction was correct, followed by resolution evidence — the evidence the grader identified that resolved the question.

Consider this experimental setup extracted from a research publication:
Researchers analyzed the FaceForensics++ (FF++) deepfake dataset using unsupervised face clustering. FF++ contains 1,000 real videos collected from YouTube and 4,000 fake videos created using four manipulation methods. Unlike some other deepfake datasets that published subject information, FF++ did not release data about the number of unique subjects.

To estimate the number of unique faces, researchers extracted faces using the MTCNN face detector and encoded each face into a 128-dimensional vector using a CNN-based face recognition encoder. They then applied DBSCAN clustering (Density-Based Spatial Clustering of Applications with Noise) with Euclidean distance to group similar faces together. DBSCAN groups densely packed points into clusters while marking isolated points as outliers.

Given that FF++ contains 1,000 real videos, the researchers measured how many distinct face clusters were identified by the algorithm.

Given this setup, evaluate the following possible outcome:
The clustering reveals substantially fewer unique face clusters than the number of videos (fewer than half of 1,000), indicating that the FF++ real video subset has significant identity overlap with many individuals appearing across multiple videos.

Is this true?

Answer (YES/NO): NO